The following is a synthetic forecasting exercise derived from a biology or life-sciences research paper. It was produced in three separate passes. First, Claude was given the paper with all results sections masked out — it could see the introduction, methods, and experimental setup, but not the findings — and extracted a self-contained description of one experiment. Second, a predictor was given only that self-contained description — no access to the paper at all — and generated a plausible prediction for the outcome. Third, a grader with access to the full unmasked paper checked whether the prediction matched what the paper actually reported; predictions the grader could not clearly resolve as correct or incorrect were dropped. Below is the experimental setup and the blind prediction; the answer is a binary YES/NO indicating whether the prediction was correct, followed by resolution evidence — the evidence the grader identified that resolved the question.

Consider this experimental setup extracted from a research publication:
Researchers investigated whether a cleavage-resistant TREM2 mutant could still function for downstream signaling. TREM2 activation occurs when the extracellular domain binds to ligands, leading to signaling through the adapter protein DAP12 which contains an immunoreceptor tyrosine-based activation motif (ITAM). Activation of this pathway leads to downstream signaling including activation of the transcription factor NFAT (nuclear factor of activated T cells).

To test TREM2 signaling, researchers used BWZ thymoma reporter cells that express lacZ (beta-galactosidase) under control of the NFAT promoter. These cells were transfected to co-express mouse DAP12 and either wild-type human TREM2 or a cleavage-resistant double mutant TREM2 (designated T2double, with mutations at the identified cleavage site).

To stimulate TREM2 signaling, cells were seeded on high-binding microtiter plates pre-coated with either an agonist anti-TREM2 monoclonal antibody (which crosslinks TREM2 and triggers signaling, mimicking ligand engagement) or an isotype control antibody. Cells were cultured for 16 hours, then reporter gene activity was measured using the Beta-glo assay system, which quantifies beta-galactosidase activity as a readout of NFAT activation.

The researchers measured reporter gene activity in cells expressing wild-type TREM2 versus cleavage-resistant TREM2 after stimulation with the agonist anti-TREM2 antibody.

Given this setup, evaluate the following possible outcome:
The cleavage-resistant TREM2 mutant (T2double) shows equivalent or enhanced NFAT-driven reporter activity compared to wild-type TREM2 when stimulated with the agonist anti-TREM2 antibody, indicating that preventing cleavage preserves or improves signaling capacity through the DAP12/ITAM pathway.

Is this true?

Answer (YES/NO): YES